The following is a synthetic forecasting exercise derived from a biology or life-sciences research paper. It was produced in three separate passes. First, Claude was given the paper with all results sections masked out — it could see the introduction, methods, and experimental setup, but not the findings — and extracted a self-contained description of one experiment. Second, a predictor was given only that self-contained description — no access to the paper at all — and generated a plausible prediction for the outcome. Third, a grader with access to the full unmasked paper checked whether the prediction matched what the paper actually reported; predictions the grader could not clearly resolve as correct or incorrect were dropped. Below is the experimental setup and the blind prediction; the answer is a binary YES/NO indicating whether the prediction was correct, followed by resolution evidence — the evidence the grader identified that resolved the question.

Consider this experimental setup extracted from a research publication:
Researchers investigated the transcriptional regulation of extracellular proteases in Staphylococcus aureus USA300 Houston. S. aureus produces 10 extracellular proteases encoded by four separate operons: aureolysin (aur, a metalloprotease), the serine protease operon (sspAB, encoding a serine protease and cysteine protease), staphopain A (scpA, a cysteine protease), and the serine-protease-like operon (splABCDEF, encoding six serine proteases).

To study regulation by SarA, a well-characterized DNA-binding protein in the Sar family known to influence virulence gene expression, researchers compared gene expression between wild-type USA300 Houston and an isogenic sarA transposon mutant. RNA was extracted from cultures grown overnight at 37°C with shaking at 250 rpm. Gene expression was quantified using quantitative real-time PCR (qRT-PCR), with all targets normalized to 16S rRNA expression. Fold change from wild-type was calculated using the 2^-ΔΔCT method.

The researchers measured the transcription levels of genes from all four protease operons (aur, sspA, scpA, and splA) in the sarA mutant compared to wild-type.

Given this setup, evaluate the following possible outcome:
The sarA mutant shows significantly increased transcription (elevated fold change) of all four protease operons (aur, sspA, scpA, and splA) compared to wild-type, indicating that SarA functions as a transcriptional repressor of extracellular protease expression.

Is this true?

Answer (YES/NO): NO